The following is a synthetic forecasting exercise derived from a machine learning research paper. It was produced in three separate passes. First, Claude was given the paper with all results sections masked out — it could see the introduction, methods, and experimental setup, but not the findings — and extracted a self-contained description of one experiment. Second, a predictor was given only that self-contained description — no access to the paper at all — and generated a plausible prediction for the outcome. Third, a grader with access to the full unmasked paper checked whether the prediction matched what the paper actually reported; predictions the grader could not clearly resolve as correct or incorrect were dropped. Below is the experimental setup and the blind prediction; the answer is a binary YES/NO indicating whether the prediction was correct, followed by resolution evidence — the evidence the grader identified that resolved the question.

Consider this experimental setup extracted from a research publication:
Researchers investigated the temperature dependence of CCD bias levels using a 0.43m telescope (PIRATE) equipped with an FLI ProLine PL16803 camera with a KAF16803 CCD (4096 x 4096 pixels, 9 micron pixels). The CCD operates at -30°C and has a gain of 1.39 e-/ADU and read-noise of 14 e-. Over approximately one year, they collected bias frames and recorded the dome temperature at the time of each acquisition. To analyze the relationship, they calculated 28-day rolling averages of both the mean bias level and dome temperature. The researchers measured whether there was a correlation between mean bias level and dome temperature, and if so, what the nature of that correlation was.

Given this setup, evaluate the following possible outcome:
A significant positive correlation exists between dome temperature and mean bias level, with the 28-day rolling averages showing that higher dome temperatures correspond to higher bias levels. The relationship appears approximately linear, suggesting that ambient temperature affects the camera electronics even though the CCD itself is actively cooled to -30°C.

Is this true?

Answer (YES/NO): NO